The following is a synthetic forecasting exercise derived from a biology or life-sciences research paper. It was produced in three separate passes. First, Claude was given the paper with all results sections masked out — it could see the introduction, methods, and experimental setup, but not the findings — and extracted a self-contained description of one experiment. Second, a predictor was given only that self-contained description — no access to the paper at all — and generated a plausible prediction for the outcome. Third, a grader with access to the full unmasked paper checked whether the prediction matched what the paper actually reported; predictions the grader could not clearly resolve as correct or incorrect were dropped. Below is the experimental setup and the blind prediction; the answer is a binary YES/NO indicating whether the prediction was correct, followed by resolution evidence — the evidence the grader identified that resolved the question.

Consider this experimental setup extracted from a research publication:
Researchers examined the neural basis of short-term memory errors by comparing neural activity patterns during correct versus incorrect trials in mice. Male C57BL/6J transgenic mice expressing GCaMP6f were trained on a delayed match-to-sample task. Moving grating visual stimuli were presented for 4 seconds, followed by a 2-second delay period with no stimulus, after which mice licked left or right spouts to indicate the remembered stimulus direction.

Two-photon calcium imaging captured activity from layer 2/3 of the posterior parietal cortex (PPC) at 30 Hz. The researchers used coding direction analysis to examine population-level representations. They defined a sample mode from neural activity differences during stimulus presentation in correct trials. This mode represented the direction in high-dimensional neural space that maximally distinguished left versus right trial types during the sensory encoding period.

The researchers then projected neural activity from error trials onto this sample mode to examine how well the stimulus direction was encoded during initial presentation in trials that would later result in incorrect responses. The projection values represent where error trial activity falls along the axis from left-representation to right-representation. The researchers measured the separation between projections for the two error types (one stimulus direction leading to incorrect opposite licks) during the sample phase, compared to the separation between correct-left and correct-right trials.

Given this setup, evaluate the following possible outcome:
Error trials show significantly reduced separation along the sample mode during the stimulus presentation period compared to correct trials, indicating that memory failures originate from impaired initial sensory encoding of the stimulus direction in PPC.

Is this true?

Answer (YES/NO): NO